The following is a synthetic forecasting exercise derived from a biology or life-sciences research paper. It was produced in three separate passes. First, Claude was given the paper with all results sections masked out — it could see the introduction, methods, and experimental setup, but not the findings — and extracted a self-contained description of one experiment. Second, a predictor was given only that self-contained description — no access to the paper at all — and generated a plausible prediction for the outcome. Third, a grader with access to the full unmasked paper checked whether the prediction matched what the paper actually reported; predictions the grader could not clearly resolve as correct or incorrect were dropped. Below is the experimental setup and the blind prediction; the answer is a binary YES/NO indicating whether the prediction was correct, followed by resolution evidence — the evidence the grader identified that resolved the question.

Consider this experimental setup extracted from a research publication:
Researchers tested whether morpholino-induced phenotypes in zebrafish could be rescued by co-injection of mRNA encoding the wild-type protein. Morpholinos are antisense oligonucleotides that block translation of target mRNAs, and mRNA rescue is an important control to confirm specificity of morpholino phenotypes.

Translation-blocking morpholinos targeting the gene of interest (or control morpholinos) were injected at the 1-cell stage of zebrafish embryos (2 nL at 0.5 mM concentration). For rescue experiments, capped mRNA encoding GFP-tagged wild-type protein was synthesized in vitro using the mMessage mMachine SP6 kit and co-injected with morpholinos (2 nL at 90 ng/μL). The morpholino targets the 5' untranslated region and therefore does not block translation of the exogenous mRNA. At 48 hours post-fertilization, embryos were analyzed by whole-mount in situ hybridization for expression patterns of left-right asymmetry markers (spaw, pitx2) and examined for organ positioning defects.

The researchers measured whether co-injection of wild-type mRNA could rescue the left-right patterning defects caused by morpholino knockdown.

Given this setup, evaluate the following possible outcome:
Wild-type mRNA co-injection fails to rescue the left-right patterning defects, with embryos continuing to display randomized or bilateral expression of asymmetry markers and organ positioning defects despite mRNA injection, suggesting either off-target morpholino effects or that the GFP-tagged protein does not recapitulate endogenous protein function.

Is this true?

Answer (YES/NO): NO